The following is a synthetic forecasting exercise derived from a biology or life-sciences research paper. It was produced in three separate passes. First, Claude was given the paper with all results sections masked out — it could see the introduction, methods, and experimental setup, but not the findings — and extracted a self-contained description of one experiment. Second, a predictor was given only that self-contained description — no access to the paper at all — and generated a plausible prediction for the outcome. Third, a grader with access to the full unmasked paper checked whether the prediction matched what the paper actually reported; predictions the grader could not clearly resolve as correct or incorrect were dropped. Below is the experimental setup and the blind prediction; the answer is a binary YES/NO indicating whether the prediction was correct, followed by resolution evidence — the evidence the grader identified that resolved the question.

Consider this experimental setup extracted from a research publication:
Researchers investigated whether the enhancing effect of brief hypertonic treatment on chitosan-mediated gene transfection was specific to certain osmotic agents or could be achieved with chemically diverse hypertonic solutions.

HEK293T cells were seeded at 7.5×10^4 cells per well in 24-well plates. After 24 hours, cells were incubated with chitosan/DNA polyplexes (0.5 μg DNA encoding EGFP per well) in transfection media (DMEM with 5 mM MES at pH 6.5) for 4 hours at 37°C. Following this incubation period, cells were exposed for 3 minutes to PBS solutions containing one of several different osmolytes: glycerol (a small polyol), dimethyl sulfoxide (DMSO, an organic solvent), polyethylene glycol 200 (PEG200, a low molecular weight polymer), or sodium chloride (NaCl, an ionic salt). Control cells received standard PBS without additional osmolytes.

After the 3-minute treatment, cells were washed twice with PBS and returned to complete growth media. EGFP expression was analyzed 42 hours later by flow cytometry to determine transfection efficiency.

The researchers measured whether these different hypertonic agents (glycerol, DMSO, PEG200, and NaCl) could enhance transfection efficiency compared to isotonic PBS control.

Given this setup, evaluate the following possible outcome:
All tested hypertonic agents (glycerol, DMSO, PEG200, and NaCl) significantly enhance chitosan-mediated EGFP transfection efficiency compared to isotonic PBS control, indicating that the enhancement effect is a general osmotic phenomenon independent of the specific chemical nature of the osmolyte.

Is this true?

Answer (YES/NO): YES